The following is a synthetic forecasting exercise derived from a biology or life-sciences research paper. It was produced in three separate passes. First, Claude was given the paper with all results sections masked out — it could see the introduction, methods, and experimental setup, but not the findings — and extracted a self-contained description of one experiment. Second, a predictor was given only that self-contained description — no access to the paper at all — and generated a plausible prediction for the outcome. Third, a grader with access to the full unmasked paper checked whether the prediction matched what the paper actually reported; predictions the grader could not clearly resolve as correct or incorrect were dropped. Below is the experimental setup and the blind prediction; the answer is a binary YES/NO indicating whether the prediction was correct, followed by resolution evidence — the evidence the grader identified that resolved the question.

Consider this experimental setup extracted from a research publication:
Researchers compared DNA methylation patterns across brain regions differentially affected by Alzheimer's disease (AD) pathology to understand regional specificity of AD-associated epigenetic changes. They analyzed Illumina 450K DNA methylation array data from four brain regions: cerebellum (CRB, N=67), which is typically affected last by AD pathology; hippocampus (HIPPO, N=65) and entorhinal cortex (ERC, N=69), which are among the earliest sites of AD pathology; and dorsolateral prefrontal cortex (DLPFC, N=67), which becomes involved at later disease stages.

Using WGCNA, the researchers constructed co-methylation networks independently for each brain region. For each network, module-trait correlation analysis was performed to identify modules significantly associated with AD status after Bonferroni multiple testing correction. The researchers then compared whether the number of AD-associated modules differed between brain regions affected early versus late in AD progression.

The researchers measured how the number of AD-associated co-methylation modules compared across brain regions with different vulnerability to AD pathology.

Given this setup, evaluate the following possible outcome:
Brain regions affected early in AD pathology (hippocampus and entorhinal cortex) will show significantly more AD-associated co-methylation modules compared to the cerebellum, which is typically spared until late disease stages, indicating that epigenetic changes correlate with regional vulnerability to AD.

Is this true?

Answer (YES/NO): NO